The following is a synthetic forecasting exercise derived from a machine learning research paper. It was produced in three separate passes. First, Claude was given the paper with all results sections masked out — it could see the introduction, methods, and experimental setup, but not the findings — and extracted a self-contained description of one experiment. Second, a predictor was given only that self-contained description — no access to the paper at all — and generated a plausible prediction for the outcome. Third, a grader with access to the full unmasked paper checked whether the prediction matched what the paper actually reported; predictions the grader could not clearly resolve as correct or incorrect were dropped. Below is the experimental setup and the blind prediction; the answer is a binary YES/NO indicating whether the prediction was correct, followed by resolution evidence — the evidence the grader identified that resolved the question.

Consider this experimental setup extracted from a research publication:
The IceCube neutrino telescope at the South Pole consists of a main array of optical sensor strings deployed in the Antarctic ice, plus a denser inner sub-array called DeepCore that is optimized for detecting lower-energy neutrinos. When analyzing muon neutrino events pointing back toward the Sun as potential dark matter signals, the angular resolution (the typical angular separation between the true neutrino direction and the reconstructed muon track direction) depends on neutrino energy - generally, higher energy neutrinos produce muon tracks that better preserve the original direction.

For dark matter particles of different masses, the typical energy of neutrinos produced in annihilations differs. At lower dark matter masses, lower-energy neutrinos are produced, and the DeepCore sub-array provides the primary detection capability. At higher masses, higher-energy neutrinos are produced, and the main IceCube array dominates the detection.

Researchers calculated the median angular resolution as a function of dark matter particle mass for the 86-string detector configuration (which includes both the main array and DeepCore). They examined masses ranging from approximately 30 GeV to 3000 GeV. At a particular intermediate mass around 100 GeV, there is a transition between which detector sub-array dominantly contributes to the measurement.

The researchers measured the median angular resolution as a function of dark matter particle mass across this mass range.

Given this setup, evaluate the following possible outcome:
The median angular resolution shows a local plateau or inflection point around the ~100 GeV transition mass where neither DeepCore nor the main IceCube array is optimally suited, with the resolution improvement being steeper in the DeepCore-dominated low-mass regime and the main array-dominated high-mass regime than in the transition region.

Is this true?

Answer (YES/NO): NO